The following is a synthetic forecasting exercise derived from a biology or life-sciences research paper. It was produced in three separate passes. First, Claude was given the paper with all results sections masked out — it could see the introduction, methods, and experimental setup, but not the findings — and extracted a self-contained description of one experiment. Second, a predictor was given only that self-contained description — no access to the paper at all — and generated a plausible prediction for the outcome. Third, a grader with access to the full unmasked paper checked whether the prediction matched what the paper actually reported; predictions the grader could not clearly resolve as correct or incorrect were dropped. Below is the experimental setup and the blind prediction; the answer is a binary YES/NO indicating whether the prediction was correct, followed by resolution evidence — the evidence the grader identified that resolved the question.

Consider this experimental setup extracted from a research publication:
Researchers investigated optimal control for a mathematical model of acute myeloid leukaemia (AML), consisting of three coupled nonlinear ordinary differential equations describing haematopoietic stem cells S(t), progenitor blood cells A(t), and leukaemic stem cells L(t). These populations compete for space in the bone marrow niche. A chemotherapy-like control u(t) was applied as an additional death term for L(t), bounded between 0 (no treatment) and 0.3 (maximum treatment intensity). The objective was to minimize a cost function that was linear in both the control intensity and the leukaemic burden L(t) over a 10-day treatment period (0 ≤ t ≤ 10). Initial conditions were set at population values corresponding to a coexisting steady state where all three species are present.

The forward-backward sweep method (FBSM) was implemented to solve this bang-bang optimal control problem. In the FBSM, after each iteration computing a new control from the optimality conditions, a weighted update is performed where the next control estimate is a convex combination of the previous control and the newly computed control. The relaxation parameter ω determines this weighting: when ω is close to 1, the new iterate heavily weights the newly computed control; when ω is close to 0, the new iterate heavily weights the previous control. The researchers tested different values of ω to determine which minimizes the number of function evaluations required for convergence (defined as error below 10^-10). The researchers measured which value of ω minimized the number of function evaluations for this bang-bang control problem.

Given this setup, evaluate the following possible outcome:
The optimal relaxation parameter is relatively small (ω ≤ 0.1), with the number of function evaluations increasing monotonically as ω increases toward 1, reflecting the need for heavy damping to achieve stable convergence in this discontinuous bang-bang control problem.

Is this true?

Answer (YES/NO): NO